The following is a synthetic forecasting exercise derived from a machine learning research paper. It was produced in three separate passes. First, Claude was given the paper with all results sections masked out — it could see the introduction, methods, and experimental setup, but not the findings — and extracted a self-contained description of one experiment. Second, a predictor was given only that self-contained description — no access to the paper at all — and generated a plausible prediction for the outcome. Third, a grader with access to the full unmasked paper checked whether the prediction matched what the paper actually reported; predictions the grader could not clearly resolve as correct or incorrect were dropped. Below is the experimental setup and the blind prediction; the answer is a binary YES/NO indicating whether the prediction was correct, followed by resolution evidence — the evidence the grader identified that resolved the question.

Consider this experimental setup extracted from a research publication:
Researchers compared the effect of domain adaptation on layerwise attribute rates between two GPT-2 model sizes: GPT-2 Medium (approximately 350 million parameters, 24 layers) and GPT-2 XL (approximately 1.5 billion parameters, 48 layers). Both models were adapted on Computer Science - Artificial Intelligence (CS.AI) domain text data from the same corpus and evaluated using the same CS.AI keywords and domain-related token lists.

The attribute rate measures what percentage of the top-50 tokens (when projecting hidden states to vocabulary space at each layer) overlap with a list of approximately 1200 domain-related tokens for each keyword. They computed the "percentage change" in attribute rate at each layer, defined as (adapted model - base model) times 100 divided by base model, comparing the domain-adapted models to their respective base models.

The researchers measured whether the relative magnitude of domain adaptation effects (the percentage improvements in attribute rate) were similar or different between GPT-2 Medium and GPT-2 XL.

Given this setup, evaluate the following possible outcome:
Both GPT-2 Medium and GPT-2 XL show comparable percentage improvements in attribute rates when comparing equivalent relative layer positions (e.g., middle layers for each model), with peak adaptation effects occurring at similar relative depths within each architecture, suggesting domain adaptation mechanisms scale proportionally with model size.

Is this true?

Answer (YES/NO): NO